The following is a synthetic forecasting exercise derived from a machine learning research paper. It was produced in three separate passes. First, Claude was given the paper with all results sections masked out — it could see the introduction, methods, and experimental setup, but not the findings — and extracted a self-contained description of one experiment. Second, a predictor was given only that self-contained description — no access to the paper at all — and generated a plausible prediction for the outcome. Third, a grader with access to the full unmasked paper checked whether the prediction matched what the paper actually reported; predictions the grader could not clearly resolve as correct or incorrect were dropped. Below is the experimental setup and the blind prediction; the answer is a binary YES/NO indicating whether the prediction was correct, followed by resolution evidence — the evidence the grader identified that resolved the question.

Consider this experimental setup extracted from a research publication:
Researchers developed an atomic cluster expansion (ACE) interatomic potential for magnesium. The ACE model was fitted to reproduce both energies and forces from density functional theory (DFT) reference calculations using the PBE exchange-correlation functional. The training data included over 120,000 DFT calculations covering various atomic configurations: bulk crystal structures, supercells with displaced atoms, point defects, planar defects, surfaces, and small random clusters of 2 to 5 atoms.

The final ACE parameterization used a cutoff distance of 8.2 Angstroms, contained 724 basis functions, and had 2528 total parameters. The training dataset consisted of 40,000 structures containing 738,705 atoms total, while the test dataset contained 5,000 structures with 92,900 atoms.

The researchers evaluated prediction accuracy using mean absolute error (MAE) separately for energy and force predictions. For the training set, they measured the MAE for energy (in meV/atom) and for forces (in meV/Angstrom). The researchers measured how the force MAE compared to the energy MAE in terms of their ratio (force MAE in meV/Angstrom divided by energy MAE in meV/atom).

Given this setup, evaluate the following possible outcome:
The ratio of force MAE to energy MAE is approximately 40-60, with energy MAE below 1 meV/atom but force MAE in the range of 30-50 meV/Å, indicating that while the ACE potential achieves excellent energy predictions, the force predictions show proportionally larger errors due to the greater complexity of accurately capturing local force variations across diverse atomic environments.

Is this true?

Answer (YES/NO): NO